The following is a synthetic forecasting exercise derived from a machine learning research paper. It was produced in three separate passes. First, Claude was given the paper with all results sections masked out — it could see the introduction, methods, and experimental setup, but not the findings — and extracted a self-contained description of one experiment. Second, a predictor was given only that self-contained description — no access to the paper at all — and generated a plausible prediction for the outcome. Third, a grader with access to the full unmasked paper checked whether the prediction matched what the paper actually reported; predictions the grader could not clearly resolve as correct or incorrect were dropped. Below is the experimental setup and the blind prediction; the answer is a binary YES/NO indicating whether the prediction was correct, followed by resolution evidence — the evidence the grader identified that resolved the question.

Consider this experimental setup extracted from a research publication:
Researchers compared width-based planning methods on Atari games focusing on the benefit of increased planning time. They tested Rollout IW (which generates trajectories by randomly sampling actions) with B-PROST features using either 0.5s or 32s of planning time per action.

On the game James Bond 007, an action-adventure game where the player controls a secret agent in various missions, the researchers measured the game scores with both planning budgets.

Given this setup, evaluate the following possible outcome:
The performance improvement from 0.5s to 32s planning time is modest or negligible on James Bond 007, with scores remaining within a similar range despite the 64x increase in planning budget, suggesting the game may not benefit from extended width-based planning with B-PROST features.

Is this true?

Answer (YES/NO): NO